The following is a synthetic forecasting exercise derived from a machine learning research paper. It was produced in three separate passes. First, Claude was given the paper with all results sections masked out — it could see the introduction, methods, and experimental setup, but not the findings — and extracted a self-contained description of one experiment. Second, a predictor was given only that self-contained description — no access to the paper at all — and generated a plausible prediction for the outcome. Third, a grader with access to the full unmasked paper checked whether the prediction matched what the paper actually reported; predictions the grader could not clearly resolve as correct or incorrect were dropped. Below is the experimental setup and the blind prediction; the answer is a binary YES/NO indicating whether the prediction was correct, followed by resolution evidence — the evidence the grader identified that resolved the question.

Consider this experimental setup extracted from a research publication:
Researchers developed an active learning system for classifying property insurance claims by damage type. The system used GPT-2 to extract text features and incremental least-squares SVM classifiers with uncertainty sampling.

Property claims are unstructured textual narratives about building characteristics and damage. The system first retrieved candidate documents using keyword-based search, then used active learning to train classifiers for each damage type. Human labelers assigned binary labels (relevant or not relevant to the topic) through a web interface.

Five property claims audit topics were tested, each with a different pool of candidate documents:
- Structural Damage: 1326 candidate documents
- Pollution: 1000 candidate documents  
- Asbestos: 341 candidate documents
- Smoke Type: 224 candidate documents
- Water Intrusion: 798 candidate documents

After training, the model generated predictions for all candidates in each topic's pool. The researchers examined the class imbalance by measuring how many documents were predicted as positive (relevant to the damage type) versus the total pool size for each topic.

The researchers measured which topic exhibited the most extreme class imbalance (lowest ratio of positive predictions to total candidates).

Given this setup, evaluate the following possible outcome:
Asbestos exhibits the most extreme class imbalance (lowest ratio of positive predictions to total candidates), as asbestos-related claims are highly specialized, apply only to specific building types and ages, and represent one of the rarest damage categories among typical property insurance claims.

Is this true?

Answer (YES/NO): NO